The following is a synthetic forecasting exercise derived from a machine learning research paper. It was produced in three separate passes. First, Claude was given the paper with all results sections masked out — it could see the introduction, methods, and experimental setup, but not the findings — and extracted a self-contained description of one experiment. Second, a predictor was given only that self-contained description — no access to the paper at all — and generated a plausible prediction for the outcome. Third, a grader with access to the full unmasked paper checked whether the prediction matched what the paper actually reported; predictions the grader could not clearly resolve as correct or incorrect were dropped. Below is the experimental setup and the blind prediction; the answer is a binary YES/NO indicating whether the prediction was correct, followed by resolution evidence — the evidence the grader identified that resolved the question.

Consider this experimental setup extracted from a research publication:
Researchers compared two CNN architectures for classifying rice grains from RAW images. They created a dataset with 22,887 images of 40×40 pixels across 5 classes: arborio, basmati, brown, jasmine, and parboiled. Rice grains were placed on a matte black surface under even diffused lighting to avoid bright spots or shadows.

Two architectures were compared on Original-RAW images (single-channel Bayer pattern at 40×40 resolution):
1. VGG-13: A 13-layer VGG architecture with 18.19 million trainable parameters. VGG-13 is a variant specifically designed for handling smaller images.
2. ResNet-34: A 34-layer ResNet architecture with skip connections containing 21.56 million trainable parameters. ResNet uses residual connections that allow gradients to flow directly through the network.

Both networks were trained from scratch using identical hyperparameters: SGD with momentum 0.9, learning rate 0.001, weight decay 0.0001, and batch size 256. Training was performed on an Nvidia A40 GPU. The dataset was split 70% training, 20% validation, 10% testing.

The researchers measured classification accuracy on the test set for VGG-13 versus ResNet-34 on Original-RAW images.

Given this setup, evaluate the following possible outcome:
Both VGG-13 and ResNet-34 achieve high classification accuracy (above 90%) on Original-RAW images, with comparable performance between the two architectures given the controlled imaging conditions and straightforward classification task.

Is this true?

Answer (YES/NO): YES